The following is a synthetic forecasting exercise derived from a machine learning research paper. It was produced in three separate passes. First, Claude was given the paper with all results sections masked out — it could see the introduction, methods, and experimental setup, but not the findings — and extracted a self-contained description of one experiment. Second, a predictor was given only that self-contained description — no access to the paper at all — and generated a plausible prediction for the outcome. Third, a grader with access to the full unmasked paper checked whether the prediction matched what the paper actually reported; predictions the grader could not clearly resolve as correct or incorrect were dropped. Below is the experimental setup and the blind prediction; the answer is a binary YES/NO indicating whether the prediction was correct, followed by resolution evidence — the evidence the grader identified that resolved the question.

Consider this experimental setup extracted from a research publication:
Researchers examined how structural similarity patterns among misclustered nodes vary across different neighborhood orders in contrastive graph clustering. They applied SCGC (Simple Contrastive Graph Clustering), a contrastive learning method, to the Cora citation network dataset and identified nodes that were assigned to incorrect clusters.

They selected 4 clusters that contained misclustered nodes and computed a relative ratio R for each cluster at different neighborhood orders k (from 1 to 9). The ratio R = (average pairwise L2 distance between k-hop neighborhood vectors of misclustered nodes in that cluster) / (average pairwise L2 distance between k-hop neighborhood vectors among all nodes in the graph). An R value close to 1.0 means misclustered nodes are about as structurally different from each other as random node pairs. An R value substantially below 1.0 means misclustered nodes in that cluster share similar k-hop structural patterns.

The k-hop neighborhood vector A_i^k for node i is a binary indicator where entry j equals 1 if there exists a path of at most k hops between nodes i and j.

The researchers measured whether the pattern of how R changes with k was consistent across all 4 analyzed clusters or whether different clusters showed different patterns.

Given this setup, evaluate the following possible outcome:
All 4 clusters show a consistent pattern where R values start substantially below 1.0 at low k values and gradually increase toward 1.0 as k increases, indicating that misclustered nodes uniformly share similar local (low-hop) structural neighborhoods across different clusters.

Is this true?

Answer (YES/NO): NO